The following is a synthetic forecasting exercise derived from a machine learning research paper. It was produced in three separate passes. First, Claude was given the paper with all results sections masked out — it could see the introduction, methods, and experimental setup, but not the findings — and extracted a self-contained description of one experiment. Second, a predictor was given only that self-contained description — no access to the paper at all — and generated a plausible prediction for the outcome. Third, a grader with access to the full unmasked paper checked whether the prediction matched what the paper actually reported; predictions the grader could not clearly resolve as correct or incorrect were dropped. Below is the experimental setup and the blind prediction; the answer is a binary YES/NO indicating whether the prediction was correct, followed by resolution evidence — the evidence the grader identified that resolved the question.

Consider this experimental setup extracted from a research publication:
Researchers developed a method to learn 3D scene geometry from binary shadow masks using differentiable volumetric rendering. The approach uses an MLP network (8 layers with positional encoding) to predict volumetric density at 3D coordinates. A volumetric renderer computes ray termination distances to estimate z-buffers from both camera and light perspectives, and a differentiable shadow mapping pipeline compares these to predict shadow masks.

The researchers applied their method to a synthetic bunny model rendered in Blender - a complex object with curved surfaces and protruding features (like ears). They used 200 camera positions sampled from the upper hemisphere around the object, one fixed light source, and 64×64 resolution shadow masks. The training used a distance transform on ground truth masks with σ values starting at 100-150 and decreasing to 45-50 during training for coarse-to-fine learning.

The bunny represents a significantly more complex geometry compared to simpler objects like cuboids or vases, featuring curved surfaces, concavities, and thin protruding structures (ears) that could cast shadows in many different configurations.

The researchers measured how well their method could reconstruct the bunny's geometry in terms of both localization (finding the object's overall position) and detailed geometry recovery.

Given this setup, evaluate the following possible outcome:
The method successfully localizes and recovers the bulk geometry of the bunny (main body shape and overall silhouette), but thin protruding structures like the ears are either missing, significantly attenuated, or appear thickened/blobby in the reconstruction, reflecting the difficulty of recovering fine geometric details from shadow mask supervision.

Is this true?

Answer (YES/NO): YES